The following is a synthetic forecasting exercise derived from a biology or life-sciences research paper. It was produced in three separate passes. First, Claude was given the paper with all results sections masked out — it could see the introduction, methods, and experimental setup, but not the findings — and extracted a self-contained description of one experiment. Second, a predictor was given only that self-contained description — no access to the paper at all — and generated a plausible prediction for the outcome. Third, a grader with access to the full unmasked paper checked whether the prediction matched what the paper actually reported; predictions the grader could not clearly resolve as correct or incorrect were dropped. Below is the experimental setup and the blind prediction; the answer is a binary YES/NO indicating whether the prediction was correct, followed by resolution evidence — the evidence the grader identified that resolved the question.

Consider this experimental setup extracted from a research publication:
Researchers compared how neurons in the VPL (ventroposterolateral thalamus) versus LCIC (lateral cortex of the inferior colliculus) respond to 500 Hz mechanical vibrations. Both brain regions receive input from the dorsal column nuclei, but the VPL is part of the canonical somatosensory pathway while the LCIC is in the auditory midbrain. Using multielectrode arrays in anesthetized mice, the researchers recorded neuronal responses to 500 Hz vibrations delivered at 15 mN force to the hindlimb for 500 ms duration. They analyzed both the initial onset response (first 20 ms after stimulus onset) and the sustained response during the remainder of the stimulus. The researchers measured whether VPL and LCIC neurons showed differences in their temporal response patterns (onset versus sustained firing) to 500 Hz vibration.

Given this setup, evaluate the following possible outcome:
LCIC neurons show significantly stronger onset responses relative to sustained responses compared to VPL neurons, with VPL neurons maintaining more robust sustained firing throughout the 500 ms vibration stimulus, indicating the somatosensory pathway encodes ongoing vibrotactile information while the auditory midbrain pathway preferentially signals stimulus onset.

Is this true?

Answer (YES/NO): NO